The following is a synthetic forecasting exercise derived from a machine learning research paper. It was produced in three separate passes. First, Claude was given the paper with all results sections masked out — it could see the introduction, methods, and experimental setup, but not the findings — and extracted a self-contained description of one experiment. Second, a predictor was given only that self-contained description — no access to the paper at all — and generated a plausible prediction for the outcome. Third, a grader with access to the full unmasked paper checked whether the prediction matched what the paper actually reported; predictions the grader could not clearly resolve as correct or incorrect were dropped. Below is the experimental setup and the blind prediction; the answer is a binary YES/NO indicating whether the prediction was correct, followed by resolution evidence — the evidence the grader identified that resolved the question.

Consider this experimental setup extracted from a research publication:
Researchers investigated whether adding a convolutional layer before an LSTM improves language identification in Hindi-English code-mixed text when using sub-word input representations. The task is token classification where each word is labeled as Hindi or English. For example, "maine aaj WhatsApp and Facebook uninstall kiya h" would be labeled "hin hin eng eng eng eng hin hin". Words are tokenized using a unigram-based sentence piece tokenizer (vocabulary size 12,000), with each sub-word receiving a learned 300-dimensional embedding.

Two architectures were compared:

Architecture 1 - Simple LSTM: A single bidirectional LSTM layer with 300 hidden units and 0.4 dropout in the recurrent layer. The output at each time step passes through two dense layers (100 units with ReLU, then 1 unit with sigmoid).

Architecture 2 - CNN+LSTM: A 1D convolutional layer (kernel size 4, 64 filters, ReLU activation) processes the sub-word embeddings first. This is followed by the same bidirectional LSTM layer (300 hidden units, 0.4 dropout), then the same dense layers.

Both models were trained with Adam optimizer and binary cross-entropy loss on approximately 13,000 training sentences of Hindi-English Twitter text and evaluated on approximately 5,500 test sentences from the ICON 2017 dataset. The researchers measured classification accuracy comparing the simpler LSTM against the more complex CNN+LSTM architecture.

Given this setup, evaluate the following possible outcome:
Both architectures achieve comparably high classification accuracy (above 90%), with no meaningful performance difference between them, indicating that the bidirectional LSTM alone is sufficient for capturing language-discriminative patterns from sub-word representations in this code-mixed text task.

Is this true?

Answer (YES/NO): YES